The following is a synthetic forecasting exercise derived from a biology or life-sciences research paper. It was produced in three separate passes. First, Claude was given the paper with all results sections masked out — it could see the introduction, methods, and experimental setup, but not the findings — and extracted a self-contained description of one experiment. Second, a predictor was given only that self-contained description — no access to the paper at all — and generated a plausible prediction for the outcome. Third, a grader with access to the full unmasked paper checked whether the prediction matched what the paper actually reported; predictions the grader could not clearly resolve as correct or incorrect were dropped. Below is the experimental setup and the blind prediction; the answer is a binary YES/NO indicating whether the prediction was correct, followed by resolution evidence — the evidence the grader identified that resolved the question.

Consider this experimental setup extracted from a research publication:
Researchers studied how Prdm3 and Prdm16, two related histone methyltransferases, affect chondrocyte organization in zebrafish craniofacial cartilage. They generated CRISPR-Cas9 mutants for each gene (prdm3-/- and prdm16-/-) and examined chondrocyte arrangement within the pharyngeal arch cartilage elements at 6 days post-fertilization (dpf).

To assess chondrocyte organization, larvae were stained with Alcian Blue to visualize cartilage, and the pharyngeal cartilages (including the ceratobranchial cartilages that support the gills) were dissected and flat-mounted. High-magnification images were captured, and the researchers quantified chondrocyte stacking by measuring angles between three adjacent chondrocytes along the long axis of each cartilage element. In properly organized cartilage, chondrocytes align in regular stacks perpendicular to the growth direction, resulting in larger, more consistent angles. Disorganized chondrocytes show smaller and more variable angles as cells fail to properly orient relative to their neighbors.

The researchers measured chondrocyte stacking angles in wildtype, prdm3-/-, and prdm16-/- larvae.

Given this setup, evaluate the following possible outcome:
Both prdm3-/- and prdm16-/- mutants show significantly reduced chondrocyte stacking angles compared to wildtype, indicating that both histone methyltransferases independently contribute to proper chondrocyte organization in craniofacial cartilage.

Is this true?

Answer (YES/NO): YES